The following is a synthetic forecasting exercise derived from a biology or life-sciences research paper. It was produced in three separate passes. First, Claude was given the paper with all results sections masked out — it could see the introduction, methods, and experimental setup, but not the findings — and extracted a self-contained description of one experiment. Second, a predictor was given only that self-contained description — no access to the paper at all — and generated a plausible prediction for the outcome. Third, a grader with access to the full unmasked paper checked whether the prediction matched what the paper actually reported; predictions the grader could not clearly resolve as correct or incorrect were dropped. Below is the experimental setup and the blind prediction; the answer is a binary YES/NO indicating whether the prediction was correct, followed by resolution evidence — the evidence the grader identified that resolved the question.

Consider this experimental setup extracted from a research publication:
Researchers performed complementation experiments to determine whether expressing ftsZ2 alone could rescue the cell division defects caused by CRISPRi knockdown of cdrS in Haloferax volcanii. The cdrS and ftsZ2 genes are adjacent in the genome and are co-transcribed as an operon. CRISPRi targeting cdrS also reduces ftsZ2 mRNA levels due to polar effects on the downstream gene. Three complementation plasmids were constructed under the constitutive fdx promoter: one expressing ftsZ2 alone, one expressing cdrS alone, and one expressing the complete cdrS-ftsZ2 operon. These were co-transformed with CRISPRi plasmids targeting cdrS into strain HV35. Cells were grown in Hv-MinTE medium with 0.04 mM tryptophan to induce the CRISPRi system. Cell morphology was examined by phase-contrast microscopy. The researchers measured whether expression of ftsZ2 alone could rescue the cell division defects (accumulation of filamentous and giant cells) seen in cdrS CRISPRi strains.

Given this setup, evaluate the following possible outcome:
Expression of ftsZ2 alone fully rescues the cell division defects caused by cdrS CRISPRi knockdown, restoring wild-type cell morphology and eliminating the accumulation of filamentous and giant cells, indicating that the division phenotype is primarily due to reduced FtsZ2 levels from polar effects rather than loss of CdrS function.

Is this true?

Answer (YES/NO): NO